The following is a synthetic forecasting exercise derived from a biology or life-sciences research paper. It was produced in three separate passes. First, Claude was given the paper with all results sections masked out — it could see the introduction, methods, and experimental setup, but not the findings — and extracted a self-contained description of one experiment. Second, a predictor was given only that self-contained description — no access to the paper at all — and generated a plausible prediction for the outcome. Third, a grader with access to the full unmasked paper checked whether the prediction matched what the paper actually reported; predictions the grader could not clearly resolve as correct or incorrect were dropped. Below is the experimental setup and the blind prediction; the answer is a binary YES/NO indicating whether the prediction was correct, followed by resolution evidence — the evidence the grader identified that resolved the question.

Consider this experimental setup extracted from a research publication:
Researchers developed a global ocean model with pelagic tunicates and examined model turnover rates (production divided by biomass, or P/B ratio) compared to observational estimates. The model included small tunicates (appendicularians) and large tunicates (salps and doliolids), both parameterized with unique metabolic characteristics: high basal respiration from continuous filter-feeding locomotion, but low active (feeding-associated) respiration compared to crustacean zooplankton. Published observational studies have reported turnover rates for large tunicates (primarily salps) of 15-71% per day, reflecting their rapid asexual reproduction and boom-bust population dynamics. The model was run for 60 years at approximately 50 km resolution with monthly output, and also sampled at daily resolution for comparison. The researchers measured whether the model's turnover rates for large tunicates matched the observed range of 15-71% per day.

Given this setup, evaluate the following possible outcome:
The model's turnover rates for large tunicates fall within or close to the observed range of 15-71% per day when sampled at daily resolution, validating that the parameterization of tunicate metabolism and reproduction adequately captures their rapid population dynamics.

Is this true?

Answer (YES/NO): NO